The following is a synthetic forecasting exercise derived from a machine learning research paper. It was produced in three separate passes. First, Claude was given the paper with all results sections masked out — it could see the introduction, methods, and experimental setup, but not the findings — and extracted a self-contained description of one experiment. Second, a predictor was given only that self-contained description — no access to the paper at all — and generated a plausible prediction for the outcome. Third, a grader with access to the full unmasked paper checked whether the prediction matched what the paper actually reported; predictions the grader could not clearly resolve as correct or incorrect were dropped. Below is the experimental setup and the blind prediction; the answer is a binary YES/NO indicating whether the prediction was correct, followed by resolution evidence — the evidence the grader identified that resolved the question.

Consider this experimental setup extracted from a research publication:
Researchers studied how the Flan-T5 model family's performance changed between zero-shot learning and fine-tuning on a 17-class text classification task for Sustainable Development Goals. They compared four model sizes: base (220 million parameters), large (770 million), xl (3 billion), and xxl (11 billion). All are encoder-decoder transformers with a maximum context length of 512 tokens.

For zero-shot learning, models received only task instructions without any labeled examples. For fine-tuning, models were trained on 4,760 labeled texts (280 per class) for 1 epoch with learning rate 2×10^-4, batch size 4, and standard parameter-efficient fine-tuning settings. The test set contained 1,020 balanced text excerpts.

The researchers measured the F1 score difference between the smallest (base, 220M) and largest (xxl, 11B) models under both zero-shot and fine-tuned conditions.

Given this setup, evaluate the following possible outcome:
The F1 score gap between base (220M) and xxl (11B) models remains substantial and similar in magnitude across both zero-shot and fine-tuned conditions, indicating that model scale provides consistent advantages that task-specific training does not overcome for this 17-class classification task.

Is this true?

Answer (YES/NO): NO